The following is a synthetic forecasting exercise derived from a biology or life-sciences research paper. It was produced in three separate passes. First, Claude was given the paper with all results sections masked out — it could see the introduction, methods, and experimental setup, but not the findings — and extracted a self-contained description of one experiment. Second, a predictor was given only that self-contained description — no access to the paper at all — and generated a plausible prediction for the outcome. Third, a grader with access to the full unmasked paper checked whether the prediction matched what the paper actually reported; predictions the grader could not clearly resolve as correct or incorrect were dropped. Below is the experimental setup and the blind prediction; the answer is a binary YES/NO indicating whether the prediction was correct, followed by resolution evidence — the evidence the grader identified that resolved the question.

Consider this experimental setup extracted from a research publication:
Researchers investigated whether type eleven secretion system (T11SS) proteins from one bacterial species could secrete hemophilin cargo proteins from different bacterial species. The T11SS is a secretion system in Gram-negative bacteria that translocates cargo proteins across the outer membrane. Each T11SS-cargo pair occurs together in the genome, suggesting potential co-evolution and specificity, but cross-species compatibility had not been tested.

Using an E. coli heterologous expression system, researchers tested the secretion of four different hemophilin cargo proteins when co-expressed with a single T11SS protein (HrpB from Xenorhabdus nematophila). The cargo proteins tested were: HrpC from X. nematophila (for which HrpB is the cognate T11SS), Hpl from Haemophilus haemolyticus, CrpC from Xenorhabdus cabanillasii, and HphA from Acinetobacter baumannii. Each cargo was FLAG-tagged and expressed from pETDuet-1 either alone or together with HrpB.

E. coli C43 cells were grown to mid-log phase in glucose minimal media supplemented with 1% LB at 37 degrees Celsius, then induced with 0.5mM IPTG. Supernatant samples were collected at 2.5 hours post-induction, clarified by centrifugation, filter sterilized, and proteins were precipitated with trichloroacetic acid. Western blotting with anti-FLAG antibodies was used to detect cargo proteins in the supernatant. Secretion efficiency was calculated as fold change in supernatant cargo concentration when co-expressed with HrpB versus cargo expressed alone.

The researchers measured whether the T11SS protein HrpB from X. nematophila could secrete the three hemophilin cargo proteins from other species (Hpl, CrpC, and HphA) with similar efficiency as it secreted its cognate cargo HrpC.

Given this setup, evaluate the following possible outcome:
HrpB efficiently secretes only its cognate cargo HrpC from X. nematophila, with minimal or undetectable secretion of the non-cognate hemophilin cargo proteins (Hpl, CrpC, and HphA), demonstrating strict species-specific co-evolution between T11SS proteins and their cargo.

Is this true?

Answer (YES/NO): NO